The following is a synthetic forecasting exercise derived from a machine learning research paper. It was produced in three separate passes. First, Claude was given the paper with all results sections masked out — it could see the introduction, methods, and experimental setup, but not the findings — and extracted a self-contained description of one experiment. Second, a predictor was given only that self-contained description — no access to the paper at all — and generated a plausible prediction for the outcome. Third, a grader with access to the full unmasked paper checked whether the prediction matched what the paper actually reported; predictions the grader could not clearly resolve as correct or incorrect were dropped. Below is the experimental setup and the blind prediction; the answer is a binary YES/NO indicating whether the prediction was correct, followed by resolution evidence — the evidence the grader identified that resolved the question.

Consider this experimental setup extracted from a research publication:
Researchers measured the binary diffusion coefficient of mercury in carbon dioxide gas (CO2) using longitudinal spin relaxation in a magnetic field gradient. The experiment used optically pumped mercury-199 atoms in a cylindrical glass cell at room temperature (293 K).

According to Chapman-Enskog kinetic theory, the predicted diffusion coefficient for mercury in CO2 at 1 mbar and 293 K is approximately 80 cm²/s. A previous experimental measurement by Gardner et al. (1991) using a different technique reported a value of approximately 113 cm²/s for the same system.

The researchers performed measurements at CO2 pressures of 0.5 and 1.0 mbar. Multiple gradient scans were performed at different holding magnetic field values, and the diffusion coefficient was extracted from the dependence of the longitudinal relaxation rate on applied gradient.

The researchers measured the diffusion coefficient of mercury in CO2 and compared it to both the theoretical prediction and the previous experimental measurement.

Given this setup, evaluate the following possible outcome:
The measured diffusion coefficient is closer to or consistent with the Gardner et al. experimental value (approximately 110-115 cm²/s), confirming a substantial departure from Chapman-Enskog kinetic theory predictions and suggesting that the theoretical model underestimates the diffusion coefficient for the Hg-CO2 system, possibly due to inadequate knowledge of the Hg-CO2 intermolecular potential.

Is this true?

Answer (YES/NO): NO